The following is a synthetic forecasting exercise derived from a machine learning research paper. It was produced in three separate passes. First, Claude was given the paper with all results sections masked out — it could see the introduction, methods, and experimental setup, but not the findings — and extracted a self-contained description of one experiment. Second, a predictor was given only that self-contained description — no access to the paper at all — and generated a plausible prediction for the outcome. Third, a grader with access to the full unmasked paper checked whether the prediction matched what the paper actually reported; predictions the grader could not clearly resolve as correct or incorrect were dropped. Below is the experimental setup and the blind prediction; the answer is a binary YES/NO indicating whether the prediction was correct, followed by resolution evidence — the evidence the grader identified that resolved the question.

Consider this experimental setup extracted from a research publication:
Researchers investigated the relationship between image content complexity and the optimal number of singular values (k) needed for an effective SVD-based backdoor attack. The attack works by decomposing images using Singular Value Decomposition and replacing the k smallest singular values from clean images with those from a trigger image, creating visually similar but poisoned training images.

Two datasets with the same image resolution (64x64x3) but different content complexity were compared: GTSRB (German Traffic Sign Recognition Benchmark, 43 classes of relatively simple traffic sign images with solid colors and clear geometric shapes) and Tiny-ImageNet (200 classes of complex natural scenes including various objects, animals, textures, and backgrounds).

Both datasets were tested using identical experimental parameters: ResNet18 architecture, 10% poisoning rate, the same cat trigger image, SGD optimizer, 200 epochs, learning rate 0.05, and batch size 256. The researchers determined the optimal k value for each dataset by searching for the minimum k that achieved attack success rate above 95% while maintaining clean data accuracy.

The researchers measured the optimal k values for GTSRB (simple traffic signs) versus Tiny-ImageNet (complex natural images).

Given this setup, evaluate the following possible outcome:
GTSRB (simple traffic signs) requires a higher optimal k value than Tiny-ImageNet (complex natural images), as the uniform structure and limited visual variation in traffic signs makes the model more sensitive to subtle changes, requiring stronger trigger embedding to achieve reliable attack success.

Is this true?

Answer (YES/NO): NO